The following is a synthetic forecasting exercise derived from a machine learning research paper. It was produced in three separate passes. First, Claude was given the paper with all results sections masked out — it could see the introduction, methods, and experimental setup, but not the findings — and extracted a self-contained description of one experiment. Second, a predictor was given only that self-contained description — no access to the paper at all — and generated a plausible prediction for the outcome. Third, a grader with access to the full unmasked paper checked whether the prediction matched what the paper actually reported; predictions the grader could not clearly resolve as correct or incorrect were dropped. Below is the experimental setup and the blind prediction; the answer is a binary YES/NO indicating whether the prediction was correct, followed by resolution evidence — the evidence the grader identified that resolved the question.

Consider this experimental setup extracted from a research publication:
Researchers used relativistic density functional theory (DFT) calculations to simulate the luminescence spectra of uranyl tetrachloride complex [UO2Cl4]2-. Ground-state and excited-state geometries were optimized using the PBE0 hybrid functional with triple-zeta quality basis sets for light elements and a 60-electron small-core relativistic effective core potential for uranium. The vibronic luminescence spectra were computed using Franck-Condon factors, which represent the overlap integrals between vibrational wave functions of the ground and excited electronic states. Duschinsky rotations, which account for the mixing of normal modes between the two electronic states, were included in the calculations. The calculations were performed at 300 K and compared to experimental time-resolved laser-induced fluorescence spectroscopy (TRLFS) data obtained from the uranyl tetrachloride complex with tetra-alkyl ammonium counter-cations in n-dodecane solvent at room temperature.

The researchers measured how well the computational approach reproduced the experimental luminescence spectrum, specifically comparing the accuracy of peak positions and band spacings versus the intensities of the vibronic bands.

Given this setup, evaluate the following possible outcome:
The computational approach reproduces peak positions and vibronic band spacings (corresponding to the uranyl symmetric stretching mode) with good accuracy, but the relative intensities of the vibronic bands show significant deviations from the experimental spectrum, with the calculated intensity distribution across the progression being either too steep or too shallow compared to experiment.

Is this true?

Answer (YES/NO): YES